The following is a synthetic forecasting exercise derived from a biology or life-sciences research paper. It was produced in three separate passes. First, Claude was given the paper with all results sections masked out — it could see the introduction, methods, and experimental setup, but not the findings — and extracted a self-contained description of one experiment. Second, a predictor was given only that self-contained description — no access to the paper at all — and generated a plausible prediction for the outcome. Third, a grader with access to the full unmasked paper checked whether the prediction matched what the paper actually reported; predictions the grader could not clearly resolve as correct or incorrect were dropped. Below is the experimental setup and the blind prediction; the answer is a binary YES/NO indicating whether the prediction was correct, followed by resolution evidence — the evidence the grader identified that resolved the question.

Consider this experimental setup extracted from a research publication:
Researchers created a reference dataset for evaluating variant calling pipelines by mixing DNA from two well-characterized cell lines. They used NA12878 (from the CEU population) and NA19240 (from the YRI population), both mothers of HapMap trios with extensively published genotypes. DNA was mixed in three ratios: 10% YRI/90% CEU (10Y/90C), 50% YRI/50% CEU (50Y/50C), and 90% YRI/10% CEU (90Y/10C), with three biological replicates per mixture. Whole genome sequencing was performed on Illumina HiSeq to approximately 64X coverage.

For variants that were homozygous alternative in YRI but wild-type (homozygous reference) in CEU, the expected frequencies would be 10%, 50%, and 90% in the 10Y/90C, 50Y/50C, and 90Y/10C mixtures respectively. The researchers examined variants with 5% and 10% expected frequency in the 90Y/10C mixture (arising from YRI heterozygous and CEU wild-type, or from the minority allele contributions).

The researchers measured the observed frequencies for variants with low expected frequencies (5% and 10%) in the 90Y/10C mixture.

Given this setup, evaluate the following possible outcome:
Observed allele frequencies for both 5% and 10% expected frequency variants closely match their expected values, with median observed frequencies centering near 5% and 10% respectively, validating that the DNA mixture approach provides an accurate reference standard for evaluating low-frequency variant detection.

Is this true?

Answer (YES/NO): NO